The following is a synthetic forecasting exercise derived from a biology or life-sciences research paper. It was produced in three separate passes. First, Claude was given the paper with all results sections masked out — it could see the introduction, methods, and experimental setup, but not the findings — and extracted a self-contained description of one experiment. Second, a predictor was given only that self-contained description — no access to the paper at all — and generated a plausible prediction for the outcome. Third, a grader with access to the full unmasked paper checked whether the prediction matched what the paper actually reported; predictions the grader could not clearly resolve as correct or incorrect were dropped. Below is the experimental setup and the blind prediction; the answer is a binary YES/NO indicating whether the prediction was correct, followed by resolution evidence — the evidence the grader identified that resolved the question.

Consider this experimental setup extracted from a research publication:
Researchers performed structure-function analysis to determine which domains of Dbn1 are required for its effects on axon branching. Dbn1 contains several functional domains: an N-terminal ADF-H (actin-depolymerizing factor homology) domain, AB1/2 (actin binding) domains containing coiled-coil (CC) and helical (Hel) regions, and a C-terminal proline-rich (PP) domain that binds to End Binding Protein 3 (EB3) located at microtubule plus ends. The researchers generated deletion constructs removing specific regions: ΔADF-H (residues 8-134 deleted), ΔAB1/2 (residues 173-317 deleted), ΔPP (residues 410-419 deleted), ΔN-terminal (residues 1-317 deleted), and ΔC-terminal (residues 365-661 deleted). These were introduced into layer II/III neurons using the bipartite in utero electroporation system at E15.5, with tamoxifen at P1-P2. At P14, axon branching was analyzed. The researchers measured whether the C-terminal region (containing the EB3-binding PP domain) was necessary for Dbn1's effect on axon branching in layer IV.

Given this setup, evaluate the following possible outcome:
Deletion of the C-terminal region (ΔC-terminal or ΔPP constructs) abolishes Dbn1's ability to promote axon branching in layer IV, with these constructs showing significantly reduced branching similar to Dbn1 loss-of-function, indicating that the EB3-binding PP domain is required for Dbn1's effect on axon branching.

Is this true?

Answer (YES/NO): NO